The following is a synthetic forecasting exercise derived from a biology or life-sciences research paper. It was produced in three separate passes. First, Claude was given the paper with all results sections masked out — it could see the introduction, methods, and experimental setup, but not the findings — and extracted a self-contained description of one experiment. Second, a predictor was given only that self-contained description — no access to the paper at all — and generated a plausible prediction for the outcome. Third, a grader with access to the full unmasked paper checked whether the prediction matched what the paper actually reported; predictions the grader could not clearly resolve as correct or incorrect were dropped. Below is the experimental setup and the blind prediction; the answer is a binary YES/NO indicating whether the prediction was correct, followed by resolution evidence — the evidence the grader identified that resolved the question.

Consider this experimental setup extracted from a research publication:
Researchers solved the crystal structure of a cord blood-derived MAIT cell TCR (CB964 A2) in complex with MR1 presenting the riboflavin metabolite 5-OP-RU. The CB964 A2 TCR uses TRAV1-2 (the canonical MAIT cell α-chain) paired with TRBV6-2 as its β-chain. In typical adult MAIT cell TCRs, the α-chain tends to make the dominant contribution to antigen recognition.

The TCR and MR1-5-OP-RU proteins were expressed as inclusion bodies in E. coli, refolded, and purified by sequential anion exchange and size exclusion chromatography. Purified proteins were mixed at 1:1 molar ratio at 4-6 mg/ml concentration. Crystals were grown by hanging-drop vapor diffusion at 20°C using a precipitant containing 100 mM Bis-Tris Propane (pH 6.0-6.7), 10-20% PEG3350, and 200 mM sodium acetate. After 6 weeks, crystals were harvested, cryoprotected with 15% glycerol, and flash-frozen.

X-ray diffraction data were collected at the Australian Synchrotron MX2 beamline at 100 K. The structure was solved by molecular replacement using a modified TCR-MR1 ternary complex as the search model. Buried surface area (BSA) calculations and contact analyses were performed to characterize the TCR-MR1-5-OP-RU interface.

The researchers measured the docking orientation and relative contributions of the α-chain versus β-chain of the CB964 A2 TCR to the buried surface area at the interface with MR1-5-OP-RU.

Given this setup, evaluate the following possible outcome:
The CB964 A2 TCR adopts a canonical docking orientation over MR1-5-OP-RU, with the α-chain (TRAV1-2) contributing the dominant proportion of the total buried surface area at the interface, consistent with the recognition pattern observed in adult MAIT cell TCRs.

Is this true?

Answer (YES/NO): NO